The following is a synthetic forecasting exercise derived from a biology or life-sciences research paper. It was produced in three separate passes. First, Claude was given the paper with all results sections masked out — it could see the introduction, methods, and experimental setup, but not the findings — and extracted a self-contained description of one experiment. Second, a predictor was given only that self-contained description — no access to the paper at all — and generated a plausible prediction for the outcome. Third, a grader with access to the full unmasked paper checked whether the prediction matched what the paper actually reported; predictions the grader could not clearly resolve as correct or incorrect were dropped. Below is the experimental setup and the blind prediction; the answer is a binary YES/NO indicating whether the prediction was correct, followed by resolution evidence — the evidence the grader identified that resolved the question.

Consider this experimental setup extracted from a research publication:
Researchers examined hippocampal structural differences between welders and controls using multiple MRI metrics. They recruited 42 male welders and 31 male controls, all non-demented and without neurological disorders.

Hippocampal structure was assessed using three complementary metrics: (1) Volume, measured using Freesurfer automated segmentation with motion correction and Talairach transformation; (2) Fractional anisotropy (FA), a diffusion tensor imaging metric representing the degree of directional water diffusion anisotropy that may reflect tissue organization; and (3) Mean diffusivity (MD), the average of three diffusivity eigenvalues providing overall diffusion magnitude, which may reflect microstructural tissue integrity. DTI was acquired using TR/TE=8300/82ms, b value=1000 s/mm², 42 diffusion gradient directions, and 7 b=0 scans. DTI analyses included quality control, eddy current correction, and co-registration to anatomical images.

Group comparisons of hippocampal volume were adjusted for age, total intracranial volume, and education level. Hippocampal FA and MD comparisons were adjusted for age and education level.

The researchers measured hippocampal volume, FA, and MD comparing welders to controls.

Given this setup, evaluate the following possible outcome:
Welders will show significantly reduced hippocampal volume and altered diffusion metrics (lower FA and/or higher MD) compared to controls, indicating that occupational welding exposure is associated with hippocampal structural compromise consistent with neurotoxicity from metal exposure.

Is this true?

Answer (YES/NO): NO